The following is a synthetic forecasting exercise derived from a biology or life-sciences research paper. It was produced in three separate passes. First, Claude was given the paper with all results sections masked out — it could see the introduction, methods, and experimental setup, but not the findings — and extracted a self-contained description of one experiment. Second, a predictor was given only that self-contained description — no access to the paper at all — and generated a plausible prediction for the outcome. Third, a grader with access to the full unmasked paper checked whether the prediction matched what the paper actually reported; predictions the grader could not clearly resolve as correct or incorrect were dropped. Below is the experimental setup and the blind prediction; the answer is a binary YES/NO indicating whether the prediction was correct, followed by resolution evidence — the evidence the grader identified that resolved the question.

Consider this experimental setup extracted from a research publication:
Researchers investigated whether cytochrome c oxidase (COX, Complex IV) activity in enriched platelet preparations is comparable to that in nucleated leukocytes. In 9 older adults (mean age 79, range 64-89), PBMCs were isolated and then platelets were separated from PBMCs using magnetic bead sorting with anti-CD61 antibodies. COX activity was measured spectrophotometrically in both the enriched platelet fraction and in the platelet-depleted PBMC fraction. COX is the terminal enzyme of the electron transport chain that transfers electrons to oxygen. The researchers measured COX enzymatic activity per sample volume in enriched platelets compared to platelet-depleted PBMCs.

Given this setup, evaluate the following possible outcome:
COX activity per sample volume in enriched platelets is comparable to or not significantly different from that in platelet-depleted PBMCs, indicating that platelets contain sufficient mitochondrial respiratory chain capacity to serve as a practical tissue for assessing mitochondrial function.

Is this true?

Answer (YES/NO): NO